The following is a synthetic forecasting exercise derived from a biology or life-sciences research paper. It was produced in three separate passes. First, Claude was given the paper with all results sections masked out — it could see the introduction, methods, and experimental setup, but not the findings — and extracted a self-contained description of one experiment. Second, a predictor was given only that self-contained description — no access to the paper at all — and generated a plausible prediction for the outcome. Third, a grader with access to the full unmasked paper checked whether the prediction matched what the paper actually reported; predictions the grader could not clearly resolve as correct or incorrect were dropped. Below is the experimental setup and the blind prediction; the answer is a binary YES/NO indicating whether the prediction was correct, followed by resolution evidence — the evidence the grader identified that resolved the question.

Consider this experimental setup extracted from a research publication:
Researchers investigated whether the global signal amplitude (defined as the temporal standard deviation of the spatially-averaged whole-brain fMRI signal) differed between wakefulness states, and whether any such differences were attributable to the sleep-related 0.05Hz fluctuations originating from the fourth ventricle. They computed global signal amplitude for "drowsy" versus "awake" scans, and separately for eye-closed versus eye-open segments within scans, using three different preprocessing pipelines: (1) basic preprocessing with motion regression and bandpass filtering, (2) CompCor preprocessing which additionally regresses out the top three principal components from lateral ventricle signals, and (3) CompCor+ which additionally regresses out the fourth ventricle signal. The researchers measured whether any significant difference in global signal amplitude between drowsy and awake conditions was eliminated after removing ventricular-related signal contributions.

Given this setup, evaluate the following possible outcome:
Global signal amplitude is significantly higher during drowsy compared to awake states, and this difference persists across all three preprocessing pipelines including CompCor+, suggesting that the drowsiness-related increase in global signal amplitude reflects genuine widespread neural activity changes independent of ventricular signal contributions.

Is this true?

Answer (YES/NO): YES